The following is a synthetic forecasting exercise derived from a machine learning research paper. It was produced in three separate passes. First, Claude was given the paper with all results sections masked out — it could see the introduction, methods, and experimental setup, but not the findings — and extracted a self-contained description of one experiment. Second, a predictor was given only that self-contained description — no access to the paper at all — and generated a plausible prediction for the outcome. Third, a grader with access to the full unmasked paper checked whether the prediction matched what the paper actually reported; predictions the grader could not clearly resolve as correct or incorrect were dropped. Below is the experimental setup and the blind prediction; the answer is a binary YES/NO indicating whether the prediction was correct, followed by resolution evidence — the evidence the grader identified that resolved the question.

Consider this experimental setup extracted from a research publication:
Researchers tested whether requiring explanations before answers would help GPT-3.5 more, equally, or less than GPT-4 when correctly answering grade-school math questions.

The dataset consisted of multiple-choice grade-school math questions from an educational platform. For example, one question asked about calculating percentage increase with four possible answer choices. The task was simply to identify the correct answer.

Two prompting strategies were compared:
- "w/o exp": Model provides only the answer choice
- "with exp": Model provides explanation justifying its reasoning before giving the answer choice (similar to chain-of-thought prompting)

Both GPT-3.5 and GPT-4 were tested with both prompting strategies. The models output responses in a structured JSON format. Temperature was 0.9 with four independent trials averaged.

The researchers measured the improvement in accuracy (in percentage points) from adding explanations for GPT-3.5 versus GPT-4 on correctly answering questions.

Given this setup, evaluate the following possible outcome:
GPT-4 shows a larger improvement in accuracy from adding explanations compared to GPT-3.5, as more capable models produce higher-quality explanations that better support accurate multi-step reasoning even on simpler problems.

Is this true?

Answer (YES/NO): NO